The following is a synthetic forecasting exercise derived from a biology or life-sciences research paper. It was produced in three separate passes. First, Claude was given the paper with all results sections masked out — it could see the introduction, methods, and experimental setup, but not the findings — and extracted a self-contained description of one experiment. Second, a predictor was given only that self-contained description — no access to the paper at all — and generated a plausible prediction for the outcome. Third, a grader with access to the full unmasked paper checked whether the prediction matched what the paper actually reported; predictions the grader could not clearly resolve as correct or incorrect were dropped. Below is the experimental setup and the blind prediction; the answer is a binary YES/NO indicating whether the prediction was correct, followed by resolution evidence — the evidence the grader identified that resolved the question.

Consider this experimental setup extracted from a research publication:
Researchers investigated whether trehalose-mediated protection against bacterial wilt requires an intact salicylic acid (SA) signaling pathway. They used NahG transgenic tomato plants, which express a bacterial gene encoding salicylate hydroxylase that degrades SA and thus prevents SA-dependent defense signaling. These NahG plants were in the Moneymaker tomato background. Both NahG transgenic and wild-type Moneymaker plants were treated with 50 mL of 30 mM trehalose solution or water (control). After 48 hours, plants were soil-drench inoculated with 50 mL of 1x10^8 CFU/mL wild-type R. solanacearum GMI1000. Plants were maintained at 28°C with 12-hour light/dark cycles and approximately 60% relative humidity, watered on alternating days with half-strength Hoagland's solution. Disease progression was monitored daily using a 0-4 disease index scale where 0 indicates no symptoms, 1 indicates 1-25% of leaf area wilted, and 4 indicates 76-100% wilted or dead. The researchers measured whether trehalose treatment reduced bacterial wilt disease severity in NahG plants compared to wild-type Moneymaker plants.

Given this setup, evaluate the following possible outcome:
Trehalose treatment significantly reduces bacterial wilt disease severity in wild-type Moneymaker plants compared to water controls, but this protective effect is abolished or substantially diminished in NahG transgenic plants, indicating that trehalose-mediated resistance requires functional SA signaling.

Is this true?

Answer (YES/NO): NO